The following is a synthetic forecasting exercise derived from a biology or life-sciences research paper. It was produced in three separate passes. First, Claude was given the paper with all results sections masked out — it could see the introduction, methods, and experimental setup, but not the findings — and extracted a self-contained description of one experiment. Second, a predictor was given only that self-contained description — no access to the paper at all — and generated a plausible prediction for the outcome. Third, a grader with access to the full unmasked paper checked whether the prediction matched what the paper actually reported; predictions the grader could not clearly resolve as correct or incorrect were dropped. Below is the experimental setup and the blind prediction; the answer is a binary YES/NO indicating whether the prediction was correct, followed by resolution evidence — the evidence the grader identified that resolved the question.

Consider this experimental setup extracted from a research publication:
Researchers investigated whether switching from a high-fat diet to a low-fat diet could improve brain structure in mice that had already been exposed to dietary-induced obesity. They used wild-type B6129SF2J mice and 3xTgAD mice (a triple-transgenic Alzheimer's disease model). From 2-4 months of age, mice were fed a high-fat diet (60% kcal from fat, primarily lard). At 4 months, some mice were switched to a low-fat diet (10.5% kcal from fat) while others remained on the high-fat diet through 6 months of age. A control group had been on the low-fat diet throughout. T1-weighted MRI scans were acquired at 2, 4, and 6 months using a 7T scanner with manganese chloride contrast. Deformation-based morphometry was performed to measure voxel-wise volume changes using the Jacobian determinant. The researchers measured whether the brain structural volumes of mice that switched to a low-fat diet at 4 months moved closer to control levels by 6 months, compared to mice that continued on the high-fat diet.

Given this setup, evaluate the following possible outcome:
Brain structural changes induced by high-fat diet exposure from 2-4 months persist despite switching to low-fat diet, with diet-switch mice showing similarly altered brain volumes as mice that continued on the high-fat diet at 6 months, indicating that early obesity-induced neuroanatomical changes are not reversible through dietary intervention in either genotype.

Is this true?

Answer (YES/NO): NO